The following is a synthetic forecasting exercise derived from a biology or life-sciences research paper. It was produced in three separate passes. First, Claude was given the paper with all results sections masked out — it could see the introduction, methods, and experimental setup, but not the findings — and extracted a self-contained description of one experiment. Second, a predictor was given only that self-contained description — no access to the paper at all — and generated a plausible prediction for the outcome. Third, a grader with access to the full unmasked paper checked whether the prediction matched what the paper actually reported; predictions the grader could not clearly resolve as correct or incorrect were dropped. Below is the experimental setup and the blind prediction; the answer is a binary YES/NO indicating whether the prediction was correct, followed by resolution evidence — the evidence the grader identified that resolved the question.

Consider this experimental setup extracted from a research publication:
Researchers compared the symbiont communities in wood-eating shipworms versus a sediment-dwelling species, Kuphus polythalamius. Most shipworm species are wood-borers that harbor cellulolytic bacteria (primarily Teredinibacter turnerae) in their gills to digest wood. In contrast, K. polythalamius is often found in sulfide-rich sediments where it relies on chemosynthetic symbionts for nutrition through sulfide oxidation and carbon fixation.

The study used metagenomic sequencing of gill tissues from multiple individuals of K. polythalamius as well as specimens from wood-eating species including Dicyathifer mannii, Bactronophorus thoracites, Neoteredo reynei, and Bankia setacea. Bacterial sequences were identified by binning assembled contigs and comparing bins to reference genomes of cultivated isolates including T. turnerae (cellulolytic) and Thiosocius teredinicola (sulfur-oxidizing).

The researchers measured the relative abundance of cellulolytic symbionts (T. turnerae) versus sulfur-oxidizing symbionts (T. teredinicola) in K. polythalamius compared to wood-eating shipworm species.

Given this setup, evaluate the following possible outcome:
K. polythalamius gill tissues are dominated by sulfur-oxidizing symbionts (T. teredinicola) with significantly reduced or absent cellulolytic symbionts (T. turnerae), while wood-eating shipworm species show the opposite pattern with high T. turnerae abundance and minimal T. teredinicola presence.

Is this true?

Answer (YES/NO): YES